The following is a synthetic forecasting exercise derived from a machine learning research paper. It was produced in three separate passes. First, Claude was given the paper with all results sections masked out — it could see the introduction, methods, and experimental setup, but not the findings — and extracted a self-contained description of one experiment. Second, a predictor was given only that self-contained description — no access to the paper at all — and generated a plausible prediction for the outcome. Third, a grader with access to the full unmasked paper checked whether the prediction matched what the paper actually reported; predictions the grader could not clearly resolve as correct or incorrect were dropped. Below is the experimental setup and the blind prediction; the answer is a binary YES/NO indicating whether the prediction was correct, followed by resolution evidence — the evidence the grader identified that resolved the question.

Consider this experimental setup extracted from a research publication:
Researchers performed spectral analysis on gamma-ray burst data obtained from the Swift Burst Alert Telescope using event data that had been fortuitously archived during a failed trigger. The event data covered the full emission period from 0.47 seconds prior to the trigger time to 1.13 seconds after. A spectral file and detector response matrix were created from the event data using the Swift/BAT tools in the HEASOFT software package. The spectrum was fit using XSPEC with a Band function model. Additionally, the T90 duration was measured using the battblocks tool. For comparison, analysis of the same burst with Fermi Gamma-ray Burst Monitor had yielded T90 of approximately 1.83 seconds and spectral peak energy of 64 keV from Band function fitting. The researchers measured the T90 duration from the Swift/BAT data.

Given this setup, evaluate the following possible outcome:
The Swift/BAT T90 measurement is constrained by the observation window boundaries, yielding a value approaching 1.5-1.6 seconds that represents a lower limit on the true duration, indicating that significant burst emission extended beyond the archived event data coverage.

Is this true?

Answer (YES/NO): NO